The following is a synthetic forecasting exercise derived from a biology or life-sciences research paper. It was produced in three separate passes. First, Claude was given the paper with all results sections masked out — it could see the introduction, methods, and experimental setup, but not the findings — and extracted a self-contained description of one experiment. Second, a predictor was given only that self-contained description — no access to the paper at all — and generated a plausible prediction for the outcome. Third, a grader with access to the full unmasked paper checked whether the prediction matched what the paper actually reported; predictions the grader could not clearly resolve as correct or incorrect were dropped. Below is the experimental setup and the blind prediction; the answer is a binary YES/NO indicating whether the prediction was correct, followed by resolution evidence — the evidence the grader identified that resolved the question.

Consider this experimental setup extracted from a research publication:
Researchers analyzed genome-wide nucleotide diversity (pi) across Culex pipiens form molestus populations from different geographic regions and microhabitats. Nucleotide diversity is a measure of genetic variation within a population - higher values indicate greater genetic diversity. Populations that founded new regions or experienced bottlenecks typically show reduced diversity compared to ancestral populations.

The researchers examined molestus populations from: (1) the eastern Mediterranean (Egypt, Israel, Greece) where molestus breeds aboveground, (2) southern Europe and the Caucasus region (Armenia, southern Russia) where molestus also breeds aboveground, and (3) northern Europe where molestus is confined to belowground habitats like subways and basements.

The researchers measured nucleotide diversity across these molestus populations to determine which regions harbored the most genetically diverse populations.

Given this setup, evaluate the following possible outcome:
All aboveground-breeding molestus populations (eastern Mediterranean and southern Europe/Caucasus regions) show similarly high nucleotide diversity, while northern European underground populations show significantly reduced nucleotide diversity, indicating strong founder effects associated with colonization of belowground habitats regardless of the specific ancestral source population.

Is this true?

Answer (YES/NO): NO